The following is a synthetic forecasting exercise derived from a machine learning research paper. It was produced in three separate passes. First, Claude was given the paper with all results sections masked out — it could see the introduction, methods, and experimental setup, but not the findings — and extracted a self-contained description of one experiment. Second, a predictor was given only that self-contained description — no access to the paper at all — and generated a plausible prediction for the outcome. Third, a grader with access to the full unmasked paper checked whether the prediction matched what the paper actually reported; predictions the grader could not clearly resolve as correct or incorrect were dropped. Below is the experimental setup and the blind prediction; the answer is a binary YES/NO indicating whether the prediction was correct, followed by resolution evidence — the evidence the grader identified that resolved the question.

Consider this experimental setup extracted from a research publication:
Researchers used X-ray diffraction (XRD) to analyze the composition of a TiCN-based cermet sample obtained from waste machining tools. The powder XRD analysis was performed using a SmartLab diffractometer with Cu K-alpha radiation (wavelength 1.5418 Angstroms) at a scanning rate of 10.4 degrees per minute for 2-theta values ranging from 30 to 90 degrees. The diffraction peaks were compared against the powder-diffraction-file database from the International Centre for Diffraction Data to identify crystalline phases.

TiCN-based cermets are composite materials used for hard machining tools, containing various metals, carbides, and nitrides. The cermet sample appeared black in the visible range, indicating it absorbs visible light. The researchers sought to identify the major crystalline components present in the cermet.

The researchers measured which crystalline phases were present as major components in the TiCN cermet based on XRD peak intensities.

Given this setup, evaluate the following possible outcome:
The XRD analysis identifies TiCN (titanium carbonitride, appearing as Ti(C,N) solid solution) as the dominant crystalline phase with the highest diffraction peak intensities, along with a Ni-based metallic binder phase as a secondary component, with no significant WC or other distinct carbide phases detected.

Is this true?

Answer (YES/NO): NO